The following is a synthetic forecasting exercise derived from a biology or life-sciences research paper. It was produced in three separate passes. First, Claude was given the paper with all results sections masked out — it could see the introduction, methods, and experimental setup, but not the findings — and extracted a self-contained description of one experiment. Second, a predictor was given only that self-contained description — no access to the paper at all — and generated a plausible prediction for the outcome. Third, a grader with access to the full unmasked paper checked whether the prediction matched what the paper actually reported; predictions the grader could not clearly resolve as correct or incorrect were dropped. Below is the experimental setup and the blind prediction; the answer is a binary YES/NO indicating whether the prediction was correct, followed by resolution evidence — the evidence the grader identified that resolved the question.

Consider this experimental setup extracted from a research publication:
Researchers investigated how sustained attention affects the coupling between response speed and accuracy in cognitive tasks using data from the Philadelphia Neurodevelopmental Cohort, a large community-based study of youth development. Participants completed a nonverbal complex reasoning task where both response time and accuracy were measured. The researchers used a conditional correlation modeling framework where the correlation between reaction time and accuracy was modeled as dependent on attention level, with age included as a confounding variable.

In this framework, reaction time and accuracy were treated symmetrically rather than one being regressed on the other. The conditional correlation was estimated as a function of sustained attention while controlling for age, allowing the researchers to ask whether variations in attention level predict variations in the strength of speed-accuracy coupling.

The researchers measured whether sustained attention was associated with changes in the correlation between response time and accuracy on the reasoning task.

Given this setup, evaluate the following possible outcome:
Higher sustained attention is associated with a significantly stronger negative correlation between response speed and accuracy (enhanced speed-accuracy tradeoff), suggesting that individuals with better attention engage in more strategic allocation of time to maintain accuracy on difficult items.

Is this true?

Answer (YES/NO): NO